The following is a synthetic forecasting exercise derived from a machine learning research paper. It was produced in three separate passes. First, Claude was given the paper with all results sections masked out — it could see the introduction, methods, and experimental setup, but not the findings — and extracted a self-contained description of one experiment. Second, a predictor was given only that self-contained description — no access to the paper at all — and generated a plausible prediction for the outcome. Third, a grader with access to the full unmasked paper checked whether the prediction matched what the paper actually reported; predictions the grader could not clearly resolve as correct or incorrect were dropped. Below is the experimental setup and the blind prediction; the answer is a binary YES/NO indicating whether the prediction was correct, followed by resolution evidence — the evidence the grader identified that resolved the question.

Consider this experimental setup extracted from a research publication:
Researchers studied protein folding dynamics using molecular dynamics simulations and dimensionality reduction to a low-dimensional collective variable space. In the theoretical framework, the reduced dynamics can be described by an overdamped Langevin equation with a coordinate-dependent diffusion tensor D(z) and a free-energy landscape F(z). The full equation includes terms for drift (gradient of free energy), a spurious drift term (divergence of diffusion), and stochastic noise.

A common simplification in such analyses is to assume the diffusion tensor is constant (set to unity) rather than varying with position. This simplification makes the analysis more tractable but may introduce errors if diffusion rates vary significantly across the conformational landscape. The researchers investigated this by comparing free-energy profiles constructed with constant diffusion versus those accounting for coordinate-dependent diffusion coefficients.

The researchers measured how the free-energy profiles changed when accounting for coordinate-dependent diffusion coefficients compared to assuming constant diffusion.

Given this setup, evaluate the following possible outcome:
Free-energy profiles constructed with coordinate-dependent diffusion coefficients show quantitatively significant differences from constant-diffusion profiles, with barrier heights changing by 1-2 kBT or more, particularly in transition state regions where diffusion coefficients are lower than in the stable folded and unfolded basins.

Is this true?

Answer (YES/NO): NO